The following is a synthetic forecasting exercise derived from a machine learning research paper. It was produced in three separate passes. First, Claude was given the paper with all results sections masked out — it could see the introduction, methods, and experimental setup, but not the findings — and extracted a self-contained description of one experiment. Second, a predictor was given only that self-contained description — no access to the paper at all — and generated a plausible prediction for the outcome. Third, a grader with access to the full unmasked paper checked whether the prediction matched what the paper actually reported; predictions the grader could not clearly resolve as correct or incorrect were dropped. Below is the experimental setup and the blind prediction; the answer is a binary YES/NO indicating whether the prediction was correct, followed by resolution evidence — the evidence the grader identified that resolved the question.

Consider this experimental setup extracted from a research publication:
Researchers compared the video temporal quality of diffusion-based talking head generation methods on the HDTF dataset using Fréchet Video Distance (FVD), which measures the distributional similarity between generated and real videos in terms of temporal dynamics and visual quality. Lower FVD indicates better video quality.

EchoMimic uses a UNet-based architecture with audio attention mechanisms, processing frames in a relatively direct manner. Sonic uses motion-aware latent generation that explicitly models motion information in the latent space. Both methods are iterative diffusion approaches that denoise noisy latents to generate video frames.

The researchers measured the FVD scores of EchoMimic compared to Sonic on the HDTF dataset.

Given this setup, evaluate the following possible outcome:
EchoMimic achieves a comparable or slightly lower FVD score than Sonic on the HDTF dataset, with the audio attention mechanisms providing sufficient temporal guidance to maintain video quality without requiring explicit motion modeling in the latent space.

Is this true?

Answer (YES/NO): NO